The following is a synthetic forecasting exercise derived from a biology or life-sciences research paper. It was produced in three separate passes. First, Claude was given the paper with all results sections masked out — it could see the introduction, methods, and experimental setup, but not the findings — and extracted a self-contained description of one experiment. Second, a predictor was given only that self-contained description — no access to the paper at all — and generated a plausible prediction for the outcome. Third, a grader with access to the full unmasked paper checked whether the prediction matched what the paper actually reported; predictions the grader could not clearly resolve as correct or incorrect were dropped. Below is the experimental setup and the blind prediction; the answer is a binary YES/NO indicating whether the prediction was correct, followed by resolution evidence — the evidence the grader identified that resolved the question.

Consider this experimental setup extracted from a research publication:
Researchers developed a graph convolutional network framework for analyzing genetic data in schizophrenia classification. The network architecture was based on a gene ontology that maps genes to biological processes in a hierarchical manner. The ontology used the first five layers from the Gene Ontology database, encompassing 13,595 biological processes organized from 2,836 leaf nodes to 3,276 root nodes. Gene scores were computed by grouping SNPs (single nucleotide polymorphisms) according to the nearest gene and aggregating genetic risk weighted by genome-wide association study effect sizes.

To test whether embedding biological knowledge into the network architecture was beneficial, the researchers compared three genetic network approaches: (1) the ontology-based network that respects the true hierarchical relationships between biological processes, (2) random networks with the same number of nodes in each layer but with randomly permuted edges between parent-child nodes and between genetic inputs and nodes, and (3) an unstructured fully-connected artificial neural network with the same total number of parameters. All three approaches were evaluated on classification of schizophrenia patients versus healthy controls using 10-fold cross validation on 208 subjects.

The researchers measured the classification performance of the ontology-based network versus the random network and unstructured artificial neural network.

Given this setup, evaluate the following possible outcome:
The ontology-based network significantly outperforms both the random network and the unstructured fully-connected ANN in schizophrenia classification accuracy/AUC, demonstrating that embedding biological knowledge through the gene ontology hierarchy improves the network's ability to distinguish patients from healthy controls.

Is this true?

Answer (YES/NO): YES